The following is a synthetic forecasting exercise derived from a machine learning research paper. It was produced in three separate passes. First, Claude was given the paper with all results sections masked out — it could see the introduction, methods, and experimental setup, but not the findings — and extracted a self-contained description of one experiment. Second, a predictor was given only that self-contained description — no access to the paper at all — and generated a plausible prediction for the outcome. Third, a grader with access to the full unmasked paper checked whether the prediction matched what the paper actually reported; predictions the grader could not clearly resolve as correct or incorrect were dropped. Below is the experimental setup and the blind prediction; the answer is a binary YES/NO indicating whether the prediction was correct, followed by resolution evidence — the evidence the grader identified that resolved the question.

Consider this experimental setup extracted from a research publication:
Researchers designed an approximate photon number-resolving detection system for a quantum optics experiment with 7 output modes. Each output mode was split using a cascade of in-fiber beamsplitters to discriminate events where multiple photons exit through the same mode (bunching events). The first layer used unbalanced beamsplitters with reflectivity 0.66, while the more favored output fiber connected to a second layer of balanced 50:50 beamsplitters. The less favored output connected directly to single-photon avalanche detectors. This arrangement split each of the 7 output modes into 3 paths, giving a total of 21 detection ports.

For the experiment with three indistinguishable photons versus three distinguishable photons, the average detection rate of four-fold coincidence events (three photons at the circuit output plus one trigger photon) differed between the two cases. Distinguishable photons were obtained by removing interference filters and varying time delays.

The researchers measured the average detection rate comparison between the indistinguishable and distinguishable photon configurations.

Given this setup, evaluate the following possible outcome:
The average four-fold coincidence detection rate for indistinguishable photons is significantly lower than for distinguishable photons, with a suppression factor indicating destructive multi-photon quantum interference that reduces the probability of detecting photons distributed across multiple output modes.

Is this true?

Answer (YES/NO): NO